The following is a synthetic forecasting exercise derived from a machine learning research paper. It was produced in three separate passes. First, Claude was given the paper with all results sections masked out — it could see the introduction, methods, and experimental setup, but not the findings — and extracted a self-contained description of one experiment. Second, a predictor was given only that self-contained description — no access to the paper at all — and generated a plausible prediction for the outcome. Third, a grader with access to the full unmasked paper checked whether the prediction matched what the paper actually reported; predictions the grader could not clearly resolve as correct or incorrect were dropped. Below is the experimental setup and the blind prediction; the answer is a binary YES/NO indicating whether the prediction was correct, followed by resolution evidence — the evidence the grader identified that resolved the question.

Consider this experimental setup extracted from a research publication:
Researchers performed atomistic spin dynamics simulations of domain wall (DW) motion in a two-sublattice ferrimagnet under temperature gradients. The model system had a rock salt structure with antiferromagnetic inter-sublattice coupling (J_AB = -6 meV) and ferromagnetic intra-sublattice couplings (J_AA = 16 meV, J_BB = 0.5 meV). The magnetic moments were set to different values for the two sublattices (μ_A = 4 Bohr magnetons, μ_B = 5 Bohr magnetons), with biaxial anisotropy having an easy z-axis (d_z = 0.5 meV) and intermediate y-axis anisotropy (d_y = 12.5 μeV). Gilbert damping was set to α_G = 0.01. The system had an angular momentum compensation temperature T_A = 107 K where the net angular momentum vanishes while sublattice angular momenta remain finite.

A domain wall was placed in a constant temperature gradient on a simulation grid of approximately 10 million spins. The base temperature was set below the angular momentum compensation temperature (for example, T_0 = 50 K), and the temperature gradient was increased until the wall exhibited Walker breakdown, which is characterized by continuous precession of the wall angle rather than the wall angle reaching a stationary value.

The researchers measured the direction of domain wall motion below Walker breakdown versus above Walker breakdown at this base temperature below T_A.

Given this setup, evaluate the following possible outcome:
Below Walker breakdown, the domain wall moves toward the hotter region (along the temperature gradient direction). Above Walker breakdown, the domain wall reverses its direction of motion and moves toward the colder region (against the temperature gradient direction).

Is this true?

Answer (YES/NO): YES